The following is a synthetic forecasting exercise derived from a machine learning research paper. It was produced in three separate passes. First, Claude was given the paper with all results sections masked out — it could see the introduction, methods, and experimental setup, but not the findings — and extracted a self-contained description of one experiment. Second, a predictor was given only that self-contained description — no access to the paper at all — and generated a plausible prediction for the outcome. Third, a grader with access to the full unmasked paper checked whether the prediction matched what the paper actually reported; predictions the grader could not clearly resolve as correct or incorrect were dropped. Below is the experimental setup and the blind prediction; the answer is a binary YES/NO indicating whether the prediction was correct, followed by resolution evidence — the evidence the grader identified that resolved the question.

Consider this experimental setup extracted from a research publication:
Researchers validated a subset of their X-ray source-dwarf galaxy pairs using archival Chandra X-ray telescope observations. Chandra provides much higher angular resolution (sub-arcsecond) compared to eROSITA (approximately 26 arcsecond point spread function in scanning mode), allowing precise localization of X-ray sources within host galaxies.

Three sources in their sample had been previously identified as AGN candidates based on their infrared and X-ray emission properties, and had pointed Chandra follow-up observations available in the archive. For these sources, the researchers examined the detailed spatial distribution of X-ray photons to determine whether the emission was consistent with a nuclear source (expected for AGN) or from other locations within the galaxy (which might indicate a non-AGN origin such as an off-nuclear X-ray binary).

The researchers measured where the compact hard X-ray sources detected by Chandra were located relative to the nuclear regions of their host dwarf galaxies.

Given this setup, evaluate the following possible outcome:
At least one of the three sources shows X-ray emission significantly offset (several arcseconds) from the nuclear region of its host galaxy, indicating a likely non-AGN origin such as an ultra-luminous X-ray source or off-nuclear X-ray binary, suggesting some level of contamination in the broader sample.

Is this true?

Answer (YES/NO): NO